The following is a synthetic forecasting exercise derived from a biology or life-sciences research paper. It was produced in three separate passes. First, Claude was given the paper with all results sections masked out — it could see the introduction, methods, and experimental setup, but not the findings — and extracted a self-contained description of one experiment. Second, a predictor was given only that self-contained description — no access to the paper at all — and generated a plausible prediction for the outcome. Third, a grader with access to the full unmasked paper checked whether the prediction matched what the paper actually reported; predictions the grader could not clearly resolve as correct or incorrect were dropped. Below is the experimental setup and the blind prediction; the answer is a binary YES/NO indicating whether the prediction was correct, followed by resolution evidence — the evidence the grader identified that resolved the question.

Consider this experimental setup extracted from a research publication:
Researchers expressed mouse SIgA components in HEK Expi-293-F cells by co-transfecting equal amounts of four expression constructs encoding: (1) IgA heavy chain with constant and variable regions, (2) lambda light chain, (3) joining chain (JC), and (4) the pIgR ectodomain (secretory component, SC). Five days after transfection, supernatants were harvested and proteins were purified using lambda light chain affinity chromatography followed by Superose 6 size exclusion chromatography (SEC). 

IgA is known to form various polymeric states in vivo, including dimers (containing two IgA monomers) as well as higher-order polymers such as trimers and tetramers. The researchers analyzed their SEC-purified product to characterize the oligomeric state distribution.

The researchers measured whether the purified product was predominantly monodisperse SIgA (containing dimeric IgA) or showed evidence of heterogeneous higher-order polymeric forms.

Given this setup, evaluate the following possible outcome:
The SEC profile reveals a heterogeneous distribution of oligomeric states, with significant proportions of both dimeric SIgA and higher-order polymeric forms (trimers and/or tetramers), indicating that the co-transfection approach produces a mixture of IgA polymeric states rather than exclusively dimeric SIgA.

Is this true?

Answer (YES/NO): NO